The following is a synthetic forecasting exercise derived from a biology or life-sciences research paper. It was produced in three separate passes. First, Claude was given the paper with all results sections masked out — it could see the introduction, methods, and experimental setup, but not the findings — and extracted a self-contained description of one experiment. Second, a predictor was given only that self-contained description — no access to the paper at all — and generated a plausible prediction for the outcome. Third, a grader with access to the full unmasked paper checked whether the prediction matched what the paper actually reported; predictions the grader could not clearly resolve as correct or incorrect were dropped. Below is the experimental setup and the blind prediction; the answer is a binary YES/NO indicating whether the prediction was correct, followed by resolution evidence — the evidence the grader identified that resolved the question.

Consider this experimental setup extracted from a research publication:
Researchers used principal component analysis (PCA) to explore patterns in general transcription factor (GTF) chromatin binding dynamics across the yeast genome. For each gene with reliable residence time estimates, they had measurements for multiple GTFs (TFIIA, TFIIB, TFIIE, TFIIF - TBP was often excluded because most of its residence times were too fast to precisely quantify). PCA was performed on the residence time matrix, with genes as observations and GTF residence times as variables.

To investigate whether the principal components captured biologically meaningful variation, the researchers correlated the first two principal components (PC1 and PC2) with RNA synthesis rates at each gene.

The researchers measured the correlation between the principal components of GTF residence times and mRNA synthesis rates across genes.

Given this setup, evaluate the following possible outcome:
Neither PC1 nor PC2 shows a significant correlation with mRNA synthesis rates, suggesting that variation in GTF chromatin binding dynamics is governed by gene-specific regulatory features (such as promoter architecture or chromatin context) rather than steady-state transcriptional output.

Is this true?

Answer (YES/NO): NO